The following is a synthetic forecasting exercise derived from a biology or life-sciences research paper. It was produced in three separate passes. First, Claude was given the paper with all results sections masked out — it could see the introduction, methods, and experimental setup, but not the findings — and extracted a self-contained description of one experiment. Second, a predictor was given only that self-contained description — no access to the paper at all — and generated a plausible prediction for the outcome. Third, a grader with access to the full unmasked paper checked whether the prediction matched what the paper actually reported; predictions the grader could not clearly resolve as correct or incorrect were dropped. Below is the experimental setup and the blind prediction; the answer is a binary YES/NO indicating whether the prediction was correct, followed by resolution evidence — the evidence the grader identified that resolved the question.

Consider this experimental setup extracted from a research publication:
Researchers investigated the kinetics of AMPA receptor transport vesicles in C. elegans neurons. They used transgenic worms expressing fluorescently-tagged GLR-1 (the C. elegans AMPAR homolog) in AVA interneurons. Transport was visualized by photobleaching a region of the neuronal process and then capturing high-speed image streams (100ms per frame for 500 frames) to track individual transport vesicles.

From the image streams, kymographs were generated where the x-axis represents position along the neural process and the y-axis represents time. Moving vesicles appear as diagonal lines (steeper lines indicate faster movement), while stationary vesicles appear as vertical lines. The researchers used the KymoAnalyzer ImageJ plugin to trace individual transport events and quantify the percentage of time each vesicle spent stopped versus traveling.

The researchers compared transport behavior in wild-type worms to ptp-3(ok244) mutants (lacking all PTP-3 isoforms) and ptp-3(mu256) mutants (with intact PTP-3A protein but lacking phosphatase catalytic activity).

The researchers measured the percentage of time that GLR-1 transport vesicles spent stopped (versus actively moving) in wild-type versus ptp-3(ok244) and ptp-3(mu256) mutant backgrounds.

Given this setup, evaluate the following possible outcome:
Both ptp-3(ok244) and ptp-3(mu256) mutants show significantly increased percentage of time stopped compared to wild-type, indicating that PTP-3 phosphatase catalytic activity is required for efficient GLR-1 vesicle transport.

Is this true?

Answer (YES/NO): NO